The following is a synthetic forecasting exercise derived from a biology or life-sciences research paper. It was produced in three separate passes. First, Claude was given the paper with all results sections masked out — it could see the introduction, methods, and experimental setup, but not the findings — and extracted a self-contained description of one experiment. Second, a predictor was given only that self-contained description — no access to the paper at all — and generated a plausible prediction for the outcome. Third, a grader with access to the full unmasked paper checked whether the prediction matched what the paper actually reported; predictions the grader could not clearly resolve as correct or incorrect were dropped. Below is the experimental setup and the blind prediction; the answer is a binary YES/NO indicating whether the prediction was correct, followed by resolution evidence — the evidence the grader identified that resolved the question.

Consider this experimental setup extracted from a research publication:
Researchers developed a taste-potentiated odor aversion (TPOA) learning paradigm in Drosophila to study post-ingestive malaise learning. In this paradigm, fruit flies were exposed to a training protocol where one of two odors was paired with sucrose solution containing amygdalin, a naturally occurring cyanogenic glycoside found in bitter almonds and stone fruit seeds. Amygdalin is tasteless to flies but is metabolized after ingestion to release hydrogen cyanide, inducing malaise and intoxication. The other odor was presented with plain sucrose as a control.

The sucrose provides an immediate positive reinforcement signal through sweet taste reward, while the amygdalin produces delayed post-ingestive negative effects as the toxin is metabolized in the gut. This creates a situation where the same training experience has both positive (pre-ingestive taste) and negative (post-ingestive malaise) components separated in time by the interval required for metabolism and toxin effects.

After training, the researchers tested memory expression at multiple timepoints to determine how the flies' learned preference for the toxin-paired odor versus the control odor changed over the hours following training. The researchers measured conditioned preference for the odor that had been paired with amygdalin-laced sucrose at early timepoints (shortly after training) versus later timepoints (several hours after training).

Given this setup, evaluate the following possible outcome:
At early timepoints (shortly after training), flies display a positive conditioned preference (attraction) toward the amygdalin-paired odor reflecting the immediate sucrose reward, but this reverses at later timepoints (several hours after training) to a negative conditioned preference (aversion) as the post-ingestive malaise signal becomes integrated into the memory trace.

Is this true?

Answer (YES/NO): YES